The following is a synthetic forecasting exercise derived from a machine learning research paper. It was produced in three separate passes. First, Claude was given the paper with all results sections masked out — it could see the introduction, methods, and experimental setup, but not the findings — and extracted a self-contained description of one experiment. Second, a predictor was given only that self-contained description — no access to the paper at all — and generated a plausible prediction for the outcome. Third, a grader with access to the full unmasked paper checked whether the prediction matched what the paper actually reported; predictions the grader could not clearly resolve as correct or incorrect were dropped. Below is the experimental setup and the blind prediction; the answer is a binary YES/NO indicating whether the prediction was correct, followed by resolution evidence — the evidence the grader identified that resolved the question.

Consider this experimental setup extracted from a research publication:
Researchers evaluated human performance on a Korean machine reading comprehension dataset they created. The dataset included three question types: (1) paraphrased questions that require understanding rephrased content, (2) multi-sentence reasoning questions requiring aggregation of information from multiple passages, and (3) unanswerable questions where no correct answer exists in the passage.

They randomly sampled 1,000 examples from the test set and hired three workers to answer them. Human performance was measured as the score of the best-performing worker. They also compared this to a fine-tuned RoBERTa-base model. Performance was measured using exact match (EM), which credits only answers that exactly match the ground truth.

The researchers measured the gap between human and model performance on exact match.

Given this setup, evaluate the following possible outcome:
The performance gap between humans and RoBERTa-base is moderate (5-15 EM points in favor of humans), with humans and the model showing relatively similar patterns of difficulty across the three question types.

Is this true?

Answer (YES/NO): NO